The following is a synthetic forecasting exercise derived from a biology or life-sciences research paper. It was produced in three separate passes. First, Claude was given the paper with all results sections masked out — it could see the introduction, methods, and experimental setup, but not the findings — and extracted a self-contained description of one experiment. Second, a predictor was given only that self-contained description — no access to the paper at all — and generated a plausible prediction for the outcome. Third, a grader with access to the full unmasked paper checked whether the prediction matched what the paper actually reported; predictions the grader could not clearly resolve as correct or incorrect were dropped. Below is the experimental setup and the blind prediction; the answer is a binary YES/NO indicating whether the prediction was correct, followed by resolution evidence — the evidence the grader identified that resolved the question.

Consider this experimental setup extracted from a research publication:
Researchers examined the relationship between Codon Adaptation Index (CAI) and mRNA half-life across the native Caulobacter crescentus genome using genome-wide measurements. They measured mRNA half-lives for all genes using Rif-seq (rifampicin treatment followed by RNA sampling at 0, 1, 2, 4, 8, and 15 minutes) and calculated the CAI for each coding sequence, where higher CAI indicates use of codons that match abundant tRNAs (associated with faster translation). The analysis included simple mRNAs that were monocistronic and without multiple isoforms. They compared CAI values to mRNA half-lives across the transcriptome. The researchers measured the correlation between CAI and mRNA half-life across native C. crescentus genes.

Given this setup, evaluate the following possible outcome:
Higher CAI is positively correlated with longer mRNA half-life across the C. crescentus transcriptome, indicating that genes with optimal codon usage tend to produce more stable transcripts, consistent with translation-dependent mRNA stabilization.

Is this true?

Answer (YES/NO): NO